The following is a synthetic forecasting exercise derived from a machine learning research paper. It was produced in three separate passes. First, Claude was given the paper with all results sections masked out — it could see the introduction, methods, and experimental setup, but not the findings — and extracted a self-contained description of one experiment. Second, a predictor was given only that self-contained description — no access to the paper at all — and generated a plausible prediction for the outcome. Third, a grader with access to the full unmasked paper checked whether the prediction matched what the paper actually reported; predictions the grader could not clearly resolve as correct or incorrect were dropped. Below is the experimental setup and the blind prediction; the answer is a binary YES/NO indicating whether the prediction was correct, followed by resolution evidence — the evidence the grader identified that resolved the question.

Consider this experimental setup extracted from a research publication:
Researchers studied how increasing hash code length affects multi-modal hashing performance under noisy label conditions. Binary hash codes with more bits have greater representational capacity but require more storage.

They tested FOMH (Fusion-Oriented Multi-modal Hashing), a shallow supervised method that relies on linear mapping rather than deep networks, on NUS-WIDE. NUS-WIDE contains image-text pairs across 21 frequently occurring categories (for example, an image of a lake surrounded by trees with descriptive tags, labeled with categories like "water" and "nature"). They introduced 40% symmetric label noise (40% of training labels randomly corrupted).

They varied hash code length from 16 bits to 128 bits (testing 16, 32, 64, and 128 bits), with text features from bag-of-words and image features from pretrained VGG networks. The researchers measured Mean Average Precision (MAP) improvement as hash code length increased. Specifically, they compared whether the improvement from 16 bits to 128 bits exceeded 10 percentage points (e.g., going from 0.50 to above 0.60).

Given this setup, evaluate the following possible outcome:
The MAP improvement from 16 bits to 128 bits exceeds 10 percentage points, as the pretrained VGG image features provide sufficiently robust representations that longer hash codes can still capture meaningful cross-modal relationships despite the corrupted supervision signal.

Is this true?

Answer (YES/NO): NO